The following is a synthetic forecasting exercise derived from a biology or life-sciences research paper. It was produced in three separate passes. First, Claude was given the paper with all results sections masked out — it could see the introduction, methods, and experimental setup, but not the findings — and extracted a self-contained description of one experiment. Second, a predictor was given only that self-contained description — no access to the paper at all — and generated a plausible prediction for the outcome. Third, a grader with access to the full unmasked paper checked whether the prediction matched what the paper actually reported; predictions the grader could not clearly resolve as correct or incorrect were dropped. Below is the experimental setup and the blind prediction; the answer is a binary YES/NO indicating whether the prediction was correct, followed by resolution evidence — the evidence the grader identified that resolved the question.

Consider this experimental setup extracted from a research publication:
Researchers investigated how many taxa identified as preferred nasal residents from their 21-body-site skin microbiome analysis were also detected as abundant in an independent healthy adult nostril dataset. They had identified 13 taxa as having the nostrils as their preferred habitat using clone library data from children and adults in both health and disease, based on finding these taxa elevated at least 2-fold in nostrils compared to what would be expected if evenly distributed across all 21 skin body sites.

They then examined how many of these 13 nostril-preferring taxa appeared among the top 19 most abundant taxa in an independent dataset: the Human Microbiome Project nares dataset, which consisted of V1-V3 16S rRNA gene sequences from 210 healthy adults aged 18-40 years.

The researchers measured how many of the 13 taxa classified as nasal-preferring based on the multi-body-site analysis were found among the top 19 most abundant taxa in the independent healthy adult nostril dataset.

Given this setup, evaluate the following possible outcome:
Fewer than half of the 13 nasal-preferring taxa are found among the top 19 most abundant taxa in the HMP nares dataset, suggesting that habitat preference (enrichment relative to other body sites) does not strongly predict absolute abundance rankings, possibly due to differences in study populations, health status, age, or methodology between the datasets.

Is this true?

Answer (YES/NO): NO